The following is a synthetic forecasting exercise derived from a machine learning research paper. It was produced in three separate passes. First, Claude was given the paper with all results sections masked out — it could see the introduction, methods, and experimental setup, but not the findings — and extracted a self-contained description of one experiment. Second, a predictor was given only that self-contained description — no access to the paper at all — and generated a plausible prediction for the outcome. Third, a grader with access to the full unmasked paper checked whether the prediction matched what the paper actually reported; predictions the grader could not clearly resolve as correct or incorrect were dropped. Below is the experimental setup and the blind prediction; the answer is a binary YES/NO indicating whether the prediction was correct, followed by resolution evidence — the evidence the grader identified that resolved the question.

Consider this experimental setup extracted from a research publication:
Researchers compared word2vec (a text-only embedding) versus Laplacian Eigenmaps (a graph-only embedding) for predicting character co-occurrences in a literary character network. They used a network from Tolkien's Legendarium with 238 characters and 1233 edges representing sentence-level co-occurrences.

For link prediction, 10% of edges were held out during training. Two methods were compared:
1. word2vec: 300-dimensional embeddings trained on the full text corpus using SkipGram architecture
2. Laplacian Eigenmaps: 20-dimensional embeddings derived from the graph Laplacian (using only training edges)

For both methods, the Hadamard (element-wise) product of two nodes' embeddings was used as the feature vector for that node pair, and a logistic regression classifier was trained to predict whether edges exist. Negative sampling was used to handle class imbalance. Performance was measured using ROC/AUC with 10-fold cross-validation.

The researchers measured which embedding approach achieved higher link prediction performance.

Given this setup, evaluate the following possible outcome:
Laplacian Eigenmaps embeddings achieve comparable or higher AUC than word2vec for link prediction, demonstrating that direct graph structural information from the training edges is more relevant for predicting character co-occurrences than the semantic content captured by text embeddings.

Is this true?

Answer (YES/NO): NO